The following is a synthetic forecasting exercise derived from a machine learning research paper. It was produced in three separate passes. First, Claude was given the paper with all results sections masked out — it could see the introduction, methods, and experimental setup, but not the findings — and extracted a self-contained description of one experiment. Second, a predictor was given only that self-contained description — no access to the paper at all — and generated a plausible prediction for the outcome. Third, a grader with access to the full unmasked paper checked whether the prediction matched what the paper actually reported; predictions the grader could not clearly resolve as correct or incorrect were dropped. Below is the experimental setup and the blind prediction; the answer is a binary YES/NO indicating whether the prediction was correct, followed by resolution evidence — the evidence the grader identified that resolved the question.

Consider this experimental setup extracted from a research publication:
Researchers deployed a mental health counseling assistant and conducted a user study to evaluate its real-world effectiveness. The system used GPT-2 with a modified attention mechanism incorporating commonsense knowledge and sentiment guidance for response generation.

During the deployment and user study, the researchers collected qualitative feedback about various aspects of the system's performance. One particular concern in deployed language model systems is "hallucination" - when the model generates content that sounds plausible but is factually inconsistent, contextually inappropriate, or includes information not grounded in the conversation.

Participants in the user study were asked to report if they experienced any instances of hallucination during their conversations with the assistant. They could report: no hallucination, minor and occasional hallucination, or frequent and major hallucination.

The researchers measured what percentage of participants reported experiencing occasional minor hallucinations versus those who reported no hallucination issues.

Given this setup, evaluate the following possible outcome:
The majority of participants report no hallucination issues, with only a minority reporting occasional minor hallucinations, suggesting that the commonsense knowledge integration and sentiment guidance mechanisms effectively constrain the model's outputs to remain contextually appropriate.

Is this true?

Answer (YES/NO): NO